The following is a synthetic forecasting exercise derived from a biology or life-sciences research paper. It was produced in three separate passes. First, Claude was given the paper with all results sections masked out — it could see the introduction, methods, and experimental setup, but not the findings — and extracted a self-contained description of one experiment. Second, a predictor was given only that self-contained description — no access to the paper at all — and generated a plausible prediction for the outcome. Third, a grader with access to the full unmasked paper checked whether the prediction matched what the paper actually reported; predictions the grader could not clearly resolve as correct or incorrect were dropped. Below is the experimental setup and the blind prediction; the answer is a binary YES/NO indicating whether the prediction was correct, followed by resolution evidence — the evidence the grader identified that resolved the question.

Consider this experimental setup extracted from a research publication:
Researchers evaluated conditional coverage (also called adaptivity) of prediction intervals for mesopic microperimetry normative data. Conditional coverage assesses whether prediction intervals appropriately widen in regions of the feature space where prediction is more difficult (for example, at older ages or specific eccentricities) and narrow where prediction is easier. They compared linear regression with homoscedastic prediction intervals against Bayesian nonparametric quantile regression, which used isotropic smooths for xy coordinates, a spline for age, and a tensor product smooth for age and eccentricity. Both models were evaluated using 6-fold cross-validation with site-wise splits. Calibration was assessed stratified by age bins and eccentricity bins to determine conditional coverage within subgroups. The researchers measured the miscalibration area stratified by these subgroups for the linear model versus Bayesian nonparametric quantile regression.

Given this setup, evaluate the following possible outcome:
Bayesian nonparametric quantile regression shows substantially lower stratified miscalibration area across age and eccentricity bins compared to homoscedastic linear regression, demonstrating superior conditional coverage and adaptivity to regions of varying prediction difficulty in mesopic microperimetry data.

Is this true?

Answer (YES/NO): NO